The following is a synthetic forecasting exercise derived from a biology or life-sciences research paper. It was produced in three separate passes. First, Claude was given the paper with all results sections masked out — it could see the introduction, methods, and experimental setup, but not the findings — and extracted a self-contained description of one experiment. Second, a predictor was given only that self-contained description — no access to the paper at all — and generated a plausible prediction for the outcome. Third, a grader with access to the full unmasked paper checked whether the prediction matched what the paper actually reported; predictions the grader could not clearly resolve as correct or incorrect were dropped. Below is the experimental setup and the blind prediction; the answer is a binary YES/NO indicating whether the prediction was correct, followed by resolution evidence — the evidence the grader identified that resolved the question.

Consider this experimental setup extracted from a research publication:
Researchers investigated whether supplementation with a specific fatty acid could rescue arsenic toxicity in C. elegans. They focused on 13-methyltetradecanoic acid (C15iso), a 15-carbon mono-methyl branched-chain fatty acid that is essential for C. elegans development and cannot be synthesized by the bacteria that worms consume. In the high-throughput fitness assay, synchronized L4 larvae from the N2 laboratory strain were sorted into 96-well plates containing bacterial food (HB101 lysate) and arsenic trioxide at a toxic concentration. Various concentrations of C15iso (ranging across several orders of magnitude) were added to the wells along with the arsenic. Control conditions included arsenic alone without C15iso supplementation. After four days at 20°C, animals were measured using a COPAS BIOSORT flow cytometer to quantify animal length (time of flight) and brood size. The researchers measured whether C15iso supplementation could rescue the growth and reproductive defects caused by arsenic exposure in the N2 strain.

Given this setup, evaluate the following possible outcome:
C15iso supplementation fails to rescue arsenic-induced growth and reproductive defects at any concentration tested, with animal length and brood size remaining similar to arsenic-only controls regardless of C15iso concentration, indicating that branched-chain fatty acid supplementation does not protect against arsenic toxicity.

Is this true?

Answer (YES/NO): NO